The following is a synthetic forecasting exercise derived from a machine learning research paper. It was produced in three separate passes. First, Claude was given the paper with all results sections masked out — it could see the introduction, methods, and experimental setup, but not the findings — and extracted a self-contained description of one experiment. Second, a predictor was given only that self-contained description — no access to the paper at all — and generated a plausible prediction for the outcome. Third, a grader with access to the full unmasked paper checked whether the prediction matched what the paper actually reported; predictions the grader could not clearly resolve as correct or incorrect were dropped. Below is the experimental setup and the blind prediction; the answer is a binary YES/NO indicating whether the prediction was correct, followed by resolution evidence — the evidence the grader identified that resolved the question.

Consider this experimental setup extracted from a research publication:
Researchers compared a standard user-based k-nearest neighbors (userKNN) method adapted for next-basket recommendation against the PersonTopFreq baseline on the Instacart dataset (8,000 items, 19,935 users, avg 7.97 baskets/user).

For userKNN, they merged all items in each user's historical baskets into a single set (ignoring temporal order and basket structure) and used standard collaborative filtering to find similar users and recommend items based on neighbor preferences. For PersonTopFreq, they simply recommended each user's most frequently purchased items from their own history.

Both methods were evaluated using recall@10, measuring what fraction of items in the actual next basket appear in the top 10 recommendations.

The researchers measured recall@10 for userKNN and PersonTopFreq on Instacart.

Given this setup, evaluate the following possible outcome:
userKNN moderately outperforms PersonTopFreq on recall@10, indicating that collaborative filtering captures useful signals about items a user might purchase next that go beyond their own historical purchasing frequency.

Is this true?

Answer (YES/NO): NO